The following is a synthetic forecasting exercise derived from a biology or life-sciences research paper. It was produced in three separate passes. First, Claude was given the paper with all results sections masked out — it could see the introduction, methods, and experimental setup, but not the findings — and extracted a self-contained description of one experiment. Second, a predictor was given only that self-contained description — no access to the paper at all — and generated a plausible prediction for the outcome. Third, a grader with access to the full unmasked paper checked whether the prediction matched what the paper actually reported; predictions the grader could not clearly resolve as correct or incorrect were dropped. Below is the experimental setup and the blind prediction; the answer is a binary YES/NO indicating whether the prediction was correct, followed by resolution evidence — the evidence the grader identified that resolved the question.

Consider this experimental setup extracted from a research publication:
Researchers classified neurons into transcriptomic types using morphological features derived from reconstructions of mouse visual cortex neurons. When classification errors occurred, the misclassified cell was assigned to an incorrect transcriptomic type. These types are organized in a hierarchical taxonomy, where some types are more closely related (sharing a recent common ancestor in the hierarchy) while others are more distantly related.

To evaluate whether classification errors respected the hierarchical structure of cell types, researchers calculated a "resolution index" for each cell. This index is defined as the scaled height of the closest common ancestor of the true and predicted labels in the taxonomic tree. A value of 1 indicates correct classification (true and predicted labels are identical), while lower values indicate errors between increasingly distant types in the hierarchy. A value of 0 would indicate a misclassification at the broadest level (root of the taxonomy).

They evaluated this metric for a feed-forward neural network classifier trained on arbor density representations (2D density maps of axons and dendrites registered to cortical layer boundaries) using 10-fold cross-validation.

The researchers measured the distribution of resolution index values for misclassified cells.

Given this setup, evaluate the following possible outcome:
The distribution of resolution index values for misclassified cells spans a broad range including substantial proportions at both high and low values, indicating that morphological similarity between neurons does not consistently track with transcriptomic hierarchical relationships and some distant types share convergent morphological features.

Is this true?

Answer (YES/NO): NO